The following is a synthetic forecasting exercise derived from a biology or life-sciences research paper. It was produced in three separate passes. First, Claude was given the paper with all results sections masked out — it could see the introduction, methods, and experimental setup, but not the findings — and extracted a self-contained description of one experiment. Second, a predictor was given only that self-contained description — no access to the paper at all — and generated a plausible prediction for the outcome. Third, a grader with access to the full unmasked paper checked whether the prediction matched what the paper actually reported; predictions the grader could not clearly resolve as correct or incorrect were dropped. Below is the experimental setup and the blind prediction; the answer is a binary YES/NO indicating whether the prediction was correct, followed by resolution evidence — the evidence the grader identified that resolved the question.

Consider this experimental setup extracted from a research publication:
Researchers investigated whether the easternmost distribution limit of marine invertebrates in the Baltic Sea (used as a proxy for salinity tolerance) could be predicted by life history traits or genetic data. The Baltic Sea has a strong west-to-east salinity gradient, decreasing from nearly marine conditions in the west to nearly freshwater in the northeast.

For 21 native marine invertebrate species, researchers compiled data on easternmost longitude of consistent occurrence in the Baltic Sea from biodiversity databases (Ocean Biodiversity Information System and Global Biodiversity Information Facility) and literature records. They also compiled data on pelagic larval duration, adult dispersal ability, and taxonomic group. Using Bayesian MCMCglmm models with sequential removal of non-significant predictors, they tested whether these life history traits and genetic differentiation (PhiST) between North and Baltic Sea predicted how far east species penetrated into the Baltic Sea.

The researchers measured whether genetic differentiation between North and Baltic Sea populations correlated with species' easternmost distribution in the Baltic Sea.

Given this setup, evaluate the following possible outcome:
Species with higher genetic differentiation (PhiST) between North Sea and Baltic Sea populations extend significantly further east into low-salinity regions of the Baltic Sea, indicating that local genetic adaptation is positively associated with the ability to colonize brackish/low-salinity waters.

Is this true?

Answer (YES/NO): NO